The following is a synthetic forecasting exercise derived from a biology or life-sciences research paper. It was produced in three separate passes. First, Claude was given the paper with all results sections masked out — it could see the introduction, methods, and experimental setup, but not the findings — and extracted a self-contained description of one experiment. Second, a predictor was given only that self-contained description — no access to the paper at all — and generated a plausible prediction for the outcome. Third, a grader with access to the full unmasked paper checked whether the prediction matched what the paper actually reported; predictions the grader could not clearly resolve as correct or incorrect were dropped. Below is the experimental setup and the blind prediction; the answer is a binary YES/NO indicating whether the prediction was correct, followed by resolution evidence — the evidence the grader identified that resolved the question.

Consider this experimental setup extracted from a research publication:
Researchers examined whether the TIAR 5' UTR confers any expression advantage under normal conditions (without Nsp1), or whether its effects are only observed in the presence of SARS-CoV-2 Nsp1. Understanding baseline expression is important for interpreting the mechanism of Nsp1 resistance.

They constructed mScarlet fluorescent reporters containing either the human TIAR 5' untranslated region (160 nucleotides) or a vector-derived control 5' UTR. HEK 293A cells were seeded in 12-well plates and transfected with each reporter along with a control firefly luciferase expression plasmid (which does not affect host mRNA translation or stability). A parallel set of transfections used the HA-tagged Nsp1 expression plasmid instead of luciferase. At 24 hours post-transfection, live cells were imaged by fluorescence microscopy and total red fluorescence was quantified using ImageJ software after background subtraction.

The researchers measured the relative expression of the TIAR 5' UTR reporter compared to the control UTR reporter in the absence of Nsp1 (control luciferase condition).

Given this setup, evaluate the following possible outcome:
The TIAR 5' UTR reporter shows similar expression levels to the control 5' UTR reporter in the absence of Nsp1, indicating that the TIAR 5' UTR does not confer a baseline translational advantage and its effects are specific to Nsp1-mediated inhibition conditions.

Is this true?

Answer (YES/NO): NO